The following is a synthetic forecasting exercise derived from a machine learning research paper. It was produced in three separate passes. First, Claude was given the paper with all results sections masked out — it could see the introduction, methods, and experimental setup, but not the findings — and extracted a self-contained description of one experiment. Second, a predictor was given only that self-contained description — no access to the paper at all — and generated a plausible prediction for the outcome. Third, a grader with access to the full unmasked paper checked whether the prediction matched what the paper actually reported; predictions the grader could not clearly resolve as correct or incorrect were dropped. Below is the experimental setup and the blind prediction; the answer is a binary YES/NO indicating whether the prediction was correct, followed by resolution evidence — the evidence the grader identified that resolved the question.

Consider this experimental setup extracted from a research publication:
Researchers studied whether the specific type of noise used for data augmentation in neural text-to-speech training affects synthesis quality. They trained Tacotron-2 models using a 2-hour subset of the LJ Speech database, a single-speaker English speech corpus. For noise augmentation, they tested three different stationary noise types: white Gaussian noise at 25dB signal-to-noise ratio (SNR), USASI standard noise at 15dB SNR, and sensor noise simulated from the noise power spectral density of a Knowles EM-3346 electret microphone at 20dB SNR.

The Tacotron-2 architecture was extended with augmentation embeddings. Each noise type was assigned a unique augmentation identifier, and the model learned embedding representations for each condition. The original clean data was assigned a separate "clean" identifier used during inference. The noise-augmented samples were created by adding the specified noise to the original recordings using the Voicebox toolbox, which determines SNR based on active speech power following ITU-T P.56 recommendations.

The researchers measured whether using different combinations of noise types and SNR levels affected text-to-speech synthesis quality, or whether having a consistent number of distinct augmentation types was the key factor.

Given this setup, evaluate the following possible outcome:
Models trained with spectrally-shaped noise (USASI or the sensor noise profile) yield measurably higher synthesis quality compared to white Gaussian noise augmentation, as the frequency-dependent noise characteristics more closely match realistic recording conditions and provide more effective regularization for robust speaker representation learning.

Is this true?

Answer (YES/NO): NO